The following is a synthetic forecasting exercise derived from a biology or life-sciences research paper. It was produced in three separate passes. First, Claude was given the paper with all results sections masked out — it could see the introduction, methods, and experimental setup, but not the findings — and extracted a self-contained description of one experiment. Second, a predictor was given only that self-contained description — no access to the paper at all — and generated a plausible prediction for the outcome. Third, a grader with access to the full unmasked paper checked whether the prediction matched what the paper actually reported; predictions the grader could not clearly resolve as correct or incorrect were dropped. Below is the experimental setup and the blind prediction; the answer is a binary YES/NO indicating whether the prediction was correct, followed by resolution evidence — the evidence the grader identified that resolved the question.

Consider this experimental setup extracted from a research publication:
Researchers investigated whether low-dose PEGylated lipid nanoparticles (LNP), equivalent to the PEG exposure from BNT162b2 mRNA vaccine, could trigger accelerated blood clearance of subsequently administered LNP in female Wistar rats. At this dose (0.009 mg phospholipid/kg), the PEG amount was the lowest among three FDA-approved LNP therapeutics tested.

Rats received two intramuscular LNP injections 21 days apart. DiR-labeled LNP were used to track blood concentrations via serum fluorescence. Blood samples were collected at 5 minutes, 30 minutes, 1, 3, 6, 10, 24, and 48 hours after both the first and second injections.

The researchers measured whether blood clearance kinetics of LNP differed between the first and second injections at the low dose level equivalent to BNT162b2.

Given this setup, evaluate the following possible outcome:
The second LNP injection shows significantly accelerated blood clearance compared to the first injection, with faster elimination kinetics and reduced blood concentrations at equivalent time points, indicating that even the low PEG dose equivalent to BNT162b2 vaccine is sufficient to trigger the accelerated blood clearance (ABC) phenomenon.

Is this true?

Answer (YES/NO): NO